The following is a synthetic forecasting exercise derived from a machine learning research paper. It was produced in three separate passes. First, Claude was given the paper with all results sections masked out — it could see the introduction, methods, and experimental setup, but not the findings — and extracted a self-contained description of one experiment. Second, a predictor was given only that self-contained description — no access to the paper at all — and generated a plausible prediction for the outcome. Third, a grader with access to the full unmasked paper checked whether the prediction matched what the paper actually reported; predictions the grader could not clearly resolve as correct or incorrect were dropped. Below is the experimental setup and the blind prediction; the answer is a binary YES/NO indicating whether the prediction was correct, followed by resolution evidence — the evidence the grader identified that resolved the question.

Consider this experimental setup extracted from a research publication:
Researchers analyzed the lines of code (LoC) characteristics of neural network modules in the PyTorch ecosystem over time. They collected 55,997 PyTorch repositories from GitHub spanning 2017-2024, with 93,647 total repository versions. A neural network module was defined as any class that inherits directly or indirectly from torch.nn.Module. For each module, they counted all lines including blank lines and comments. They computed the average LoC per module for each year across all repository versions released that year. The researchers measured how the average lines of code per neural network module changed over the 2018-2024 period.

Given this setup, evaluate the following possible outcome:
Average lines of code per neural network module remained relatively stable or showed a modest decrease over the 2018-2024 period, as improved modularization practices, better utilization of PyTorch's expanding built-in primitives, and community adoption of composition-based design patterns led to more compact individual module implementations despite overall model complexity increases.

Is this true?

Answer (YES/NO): YES